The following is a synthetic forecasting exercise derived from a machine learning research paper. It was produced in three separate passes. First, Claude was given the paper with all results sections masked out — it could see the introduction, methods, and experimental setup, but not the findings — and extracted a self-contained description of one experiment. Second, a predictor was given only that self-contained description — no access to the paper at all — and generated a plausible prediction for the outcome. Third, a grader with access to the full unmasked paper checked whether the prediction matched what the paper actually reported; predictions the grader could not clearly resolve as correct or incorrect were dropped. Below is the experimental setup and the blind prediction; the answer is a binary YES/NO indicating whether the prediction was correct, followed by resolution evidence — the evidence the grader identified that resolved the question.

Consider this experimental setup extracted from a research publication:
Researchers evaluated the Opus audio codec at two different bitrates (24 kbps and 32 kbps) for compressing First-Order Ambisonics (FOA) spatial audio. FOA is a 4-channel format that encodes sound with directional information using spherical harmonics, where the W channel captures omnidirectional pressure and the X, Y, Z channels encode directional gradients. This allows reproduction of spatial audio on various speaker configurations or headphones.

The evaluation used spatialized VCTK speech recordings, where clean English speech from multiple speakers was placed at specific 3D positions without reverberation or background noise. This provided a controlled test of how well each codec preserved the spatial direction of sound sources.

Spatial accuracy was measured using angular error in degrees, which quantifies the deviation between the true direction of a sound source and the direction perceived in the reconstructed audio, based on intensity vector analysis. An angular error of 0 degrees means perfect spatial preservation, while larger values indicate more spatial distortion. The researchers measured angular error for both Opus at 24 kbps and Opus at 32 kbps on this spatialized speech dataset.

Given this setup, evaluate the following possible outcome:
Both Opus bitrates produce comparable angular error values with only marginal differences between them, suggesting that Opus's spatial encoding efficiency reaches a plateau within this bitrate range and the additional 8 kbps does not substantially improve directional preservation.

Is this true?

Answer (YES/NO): NO